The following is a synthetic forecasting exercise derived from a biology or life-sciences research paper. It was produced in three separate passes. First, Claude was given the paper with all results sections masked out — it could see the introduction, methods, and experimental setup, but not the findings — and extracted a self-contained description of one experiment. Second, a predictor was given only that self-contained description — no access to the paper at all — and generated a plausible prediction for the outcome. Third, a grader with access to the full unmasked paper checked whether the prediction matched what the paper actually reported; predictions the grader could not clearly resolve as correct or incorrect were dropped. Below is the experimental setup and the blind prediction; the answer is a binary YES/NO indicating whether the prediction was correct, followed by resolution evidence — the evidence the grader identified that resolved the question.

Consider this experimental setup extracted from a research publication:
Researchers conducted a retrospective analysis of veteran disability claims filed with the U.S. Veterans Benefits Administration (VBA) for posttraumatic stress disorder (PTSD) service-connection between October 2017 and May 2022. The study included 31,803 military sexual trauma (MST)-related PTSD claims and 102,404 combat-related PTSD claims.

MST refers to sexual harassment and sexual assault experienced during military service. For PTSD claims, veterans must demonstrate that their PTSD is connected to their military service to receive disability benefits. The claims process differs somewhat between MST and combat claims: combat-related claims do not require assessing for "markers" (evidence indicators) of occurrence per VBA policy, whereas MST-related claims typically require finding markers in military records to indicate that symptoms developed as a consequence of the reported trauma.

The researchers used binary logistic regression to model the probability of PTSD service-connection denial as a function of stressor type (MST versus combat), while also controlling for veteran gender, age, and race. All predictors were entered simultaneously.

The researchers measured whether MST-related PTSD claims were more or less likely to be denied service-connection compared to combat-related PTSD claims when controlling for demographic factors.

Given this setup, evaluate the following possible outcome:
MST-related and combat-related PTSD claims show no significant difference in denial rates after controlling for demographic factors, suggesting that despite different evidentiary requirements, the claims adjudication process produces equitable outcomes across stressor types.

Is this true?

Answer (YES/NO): NO